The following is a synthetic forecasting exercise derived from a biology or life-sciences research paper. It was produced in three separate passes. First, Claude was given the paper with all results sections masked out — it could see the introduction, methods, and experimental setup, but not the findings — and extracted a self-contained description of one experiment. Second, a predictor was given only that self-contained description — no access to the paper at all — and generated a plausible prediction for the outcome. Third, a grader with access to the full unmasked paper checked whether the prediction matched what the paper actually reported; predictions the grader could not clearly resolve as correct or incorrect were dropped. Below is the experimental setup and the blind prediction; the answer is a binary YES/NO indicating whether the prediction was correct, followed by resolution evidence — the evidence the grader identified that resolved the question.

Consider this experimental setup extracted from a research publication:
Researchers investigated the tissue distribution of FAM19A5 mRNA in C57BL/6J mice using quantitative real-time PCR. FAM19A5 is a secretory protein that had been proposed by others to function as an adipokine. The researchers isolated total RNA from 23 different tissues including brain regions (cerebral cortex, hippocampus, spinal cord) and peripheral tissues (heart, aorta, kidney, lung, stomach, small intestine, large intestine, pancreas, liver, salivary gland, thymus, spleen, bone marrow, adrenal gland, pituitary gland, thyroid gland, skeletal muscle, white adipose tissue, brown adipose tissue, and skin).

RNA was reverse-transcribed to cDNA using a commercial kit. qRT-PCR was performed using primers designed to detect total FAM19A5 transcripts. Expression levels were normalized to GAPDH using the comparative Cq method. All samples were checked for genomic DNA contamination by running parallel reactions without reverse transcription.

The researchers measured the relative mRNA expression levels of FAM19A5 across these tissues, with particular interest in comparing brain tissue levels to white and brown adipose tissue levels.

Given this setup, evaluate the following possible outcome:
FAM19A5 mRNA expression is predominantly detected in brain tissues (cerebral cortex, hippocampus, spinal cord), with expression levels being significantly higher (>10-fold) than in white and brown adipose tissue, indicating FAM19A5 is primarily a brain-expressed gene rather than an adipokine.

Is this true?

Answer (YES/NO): YES